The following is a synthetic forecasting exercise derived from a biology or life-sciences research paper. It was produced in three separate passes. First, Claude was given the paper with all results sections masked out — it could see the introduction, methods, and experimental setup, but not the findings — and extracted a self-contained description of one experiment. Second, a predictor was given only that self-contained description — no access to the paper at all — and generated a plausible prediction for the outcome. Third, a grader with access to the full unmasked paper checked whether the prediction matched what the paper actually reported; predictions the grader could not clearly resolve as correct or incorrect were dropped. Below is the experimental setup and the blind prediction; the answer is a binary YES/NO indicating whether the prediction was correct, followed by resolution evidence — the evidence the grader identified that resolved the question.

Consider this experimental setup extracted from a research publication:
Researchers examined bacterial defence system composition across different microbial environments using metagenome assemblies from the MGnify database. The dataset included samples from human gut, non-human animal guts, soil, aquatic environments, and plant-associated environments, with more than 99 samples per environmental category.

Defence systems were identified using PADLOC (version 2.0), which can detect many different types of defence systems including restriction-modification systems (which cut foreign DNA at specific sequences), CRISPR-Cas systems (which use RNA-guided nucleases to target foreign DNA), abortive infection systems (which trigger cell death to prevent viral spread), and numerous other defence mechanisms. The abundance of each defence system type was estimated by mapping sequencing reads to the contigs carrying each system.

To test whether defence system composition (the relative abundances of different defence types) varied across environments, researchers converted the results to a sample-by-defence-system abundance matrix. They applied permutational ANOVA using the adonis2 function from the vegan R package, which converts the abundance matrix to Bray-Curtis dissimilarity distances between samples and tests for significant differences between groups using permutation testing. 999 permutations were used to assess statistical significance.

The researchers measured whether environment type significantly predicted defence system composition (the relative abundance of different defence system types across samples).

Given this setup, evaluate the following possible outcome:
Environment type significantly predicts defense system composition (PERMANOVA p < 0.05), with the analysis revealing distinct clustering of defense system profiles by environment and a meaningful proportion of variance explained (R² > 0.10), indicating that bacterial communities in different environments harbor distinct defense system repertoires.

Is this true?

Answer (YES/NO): NO